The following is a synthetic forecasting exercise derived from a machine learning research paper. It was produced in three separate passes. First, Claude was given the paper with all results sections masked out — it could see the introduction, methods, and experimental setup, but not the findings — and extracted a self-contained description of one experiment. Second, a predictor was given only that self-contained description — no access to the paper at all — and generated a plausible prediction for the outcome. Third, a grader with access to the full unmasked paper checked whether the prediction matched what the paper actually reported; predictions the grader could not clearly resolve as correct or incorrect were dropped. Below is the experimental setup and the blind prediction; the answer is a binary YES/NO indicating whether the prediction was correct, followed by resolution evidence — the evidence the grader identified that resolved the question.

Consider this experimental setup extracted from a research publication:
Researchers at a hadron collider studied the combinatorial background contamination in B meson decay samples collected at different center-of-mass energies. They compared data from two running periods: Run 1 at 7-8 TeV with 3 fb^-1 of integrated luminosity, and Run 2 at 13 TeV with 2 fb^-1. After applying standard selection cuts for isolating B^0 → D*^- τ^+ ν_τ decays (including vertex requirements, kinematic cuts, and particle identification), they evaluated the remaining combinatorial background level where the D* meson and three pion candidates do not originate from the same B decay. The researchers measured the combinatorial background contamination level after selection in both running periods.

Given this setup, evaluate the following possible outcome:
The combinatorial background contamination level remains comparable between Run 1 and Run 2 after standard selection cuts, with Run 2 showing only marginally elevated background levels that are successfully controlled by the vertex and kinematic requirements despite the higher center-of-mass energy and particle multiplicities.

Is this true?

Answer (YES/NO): NO